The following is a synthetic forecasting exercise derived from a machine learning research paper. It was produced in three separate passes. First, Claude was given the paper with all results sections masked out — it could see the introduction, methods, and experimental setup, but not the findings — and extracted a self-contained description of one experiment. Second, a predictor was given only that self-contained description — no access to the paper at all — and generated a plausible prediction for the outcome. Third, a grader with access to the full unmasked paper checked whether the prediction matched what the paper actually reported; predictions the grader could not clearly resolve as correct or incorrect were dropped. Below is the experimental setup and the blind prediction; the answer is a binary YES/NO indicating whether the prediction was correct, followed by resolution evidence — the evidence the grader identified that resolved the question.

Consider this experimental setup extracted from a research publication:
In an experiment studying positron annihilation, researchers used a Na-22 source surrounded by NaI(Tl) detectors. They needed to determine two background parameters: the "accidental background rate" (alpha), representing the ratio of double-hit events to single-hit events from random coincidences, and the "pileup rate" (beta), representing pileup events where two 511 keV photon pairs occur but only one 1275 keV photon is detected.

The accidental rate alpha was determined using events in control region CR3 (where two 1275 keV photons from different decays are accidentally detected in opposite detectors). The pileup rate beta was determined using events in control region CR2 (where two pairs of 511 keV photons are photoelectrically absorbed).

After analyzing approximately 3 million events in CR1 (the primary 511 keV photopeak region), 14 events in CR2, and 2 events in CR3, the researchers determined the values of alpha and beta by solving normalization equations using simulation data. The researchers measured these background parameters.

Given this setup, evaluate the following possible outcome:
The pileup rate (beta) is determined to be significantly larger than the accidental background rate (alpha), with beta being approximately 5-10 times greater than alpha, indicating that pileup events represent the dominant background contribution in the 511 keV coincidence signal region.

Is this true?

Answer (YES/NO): YES